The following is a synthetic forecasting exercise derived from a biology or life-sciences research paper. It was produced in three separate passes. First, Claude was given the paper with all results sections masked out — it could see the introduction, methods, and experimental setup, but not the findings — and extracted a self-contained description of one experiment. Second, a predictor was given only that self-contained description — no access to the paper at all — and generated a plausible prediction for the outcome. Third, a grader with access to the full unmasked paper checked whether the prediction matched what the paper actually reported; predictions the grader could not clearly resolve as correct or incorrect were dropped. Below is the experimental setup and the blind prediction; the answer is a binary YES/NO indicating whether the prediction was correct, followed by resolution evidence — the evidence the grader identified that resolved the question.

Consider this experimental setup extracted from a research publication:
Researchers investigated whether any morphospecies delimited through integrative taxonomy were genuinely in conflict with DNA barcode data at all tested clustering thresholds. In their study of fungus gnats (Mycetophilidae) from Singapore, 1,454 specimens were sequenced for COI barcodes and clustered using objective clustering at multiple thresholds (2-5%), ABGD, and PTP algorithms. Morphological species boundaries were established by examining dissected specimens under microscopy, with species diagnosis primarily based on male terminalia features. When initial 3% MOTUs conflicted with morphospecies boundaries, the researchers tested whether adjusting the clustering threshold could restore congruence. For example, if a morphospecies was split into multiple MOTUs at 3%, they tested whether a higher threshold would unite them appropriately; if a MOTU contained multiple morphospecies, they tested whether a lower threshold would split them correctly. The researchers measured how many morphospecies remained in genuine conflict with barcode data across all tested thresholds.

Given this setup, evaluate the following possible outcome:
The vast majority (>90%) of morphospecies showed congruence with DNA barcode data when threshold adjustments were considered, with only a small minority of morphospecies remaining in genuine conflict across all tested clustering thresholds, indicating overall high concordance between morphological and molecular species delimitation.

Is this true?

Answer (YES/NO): YES